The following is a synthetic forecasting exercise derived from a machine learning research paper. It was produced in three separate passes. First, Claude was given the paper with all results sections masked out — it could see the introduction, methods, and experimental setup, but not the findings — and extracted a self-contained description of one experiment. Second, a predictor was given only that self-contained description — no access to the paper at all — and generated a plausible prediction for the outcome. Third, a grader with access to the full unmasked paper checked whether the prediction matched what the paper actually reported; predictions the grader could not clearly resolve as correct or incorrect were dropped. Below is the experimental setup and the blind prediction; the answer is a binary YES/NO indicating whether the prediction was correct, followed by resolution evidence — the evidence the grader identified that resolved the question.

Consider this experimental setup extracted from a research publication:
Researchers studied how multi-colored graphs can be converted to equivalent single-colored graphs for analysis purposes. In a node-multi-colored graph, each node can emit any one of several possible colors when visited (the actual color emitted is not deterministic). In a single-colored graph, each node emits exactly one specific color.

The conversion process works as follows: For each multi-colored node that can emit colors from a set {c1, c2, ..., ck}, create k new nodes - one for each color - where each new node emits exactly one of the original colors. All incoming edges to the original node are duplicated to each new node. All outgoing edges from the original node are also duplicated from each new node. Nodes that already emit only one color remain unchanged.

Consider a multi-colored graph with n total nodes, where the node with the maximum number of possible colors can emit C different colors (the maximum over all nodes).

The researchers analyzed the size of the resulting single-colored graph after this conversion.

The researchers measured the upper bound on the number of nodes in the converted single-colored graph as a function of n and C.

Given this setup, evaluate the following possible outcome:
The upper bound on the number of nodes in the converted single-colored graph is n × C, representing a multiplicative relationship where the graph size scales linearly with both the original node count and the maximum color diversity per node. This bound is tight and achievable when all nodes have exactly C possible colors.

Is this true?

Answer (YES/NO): NO